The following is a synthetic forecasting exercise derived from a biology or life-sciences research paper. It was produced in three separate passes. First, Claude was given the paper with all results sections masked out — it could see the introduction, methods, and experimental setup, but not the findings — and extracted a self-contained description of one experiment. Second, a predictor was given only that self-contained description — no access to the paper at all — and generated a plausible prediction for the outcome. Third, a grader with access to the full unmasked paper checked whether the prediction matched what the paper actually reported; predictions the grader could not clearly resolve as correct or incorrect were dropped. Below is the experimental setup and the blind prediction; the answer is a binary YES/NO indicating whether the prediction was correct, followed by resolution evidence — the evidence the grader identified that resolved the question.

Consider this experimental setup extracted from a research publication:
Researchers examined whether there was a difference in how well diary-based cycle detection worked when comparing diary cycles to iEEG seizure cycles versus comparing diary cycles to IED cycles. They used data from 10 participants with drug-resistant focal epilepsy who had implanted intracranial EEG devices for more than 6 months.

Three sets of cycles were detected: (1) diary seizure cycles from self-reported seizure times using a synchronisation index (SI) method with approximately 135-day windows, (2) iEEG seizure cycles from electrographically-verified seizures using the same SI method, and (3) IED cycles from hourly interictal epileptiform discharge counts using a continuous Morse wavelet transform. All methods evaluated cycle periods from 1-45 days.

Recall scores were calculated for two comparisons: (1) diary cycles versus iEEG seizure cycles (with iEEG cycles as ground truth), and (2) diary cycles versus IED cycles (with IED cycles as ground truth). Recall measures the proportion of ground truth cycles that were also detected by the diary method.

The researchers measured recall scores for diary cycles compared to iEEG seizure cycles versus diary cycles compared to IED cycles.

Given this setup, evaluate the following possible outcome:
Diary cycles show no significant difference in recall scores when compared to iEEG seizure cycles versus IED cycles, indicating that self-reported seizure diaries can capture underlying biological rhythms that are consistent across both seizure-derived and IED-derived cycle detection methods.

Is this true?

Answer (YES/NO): NO